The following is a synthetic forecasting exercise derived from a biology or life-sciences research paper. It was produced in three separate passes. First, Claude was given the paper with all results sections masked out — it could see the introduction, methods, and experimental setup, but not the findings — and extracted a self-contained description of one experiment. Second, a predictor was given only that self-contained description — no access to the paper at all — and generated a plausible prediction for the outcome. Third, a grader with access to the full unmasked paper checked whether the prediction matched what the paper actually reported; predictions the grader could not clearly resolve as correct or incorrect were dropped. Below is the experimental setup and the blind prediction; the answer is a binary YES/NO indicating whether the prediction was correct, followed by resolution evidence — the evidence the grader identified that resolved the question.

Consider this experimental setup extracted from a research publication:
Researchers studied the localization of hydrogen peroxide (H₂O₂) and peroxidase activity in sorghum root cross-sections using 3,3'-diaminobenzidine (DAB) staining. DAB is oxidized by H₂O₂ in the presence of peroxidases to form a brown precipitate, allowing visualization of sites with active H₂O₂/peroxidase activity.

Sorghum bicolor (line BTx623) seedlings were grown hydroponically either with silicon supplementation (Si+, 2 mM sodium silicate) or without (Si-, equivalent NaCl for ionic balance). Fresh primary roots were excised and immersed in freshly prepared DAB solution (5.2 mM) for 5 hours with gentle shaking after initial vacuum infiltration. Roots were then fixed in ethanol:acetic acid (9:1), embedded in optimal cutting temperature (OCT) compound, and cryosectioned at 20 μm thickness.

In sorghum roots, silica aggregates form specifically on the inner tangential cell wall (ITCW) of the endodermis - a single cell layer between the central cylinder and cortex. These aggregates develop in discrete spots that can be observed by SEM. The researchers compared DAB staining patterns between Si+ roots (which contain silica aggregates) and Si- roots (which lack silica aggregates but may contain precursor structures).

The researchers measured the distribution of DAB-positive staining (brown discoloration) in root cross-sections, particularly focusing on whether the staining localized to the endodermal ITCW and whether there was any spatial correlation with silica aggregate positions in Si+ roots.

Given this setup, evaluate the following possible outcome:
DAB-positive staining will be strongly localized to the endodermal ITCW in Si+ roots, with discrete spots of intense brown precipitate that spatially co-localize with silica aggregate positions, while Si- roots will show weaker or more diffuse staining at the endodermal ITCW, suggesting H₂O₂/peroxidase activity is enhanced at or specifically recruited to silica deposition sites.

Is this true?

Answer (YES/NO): NO